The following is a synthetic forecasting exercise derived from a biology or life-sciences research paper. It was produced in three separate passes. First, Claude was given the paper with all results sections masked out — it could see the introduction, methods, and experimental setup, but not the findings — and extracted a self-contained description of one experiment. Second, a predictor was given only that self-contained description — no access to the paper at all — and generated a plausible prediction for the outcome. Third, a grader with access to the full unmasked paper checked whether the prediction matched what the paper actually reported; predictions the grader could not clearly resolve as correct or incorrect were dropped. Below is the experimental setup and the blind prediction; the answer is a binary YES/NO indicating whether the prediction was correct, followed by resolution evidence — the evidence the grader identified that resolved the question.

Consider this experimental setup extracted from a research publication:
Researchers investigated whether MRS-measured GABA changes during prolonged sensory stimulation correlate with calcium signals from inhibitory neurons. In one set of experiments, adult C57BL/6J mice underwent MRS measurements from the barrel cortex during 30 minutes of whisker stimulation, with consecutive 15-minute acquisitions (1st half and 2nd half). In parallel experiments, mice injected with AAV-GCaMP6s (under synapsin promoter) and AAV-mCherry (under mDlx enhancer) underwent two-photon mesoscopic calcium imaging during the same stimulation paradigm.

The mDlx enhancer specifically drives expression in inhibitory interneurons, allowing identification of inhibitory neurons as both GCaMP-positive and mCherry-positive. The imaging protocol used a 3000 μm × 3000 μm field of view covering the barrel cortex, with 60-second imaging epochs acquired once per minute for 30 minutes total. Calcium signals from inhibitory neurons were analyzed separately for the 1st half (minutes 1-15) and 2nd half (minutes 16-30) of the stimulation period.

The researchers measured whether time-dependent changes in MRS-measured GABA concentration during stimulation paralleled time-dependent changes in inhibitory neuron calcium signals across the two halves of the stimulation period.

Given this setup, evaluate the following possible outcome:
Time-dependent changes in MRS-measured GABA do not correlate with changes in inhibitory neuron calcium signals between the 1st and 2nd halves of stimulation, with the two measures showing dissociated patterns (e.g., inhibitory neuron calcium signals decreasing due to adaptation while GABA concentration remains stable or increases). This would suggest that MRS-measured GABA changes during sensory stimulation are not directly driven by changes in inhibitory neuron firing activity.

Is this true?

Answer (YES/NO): NO